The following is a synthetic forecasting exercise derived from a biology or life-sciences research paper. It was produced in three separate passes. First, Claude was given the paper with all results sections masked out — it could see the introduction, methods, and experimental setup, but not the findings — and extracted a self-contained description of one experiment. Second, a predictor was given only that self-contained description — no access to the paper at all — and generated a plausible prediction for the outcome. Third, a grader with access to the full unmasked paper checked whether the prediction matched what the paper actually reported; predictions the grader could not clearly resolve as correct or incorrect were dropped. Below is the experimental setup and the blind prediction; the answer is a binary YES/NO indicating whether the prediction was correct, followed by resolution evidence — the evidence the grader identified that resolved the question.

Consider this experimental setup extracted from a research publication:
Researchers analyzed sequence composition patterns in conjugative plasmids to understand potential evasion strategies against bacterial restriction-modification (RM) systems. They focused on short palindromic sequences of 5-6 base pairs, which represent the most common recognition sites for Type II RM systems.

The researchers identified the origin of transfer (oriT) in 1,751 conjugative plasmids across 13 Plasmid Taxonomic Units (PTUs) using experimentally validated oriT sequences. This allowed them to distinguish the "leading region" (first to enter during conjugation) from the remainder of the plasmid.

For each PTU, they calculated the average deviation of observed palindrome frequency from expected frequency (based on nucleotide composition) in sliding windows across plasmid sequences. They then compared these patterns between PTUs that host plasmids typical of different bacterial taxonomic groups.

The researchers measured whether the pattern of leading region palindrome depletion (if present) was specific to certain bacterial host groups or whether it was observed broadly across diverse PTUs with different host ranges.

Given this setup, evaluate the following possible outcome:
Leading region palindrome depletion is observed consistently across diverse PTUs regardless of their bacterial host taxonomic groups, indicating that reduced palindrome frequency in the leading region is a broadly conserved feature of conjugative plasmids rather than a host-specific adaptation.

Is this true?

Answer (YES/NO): NO